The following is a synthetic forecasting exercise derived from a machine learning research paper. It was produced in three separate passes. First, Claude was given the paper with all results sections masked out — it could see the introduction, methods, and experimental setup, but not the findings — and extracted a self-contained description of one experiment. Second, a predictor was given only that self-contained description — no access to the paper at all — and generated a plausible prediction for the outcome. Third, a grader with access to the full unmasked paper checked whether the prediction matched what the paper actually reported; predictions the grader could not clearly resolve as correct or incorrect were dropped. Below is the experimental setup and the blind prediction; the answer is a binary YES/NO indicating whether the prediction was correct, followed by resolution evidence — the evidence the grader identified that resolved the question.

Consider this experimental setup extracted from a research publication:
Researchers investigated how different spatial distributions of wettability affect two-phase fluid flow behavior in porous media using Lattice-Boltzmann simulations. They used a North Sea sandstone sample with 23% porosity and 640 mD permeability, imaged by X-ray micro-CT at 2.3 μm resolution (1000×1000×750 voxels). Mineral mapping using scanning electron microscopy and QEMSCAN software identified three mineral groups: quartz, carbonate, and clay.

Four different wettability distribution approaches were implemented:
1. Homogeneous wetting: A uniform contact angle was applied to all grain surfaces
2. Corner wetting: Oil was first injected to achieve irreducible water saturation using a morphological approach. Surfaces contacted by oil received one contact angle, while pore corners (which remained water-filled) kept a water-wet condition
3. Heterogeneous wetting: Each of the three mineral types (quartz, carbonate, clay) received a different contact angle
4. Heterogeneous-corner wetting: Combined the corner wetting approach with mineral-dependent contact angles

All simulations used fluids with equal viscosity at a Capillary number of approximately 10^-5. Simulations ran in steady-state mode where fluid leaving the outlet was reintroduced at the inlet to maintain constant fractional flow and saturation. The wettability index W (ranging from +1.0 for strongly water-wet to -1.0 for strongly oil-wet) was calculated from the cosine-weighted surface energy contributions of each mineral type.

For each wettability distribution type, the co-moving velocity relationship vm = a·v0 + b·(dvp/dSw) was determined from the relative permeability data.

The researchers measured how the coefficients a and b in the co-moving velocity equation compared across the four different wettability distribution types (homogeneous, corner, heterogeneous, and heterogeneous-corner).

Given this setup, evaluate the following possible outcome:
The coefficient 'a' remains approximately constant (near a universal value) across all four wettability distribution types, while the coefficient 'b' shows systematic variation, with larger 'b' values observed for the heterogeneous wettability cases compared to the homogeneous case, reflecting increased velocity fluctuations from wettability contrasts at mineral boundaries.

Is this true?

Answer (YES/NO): NO